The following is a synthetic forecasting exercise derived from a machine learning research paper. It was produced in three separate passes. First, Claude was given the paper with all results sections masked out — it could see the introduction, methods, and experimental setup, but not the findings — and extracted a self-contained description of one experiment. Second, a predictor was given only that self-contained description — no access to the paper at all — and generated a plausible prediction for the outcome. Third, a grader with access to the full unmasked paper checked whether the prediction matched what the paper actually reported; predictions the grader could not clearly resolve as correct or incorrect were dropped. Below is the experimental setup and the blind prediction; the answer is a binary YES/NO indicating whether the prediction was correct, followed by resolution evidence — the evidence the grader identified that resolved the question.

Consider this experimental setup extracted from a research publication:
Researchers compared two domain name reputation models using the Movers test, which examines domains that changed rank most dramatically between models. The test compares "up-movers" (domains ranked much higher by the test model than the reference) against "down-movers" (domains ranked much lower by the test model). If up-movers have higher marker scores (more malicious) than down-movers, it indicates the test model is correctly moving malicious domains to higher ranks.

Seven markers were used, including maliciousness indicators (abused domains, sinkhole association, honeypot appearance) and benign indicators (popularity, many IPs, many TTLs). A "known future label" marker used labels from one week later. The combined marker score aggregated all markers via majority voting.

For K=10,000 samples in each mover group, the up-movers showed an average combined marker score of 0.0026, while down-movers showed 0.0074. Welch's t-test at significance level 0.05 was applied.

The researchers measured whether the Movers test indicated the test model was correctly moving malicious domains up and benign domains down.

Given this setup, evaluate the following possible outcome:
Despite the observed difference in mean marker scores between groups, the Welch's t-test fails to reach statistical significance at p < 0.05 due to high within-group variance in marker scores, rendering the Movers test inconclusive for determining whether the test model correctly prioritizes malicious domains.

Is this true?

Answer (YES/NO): NO